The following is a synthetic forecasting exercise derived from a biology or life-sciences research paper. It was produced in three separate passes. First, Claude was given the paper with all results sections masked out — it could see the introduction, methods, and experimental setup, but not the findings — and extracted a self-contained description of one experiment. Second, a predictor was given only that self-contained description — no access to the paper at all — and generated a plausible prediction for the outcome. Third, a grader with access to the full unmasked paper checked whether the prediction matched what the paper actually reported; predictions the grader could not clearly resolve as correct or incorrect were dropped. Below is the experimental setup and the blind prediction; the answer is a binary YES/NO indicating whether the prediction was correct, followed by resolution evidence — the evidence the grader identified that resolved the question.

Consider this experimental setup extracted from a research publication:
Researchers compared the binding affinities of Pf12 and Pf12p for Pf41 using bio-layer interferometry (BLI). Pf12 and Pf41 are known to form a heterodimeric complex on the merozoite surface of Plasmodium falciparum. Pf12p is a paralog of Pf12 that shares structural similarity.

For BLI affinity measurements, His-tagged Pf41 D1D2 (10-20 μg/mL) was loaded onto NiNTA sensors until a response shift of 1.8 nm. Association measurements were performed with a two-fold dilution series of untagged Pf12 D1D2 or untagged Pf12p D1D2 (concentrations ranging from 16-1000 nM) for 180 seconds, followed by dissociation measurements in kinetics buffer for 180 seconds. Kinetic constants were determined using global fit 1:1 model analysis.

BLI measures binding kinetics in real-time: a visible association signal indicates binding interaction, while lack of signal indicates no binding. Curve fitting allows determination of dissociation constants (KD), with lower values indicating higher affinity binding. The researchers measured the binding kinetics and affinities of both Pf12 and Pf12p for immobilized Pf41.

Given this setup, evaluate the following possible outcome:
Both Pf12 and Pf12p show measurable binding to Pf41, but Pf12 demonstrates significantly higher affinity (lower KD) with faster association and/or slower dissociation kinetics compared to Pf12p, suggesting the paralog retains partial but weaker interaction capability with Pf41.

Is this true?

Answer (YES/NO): NO